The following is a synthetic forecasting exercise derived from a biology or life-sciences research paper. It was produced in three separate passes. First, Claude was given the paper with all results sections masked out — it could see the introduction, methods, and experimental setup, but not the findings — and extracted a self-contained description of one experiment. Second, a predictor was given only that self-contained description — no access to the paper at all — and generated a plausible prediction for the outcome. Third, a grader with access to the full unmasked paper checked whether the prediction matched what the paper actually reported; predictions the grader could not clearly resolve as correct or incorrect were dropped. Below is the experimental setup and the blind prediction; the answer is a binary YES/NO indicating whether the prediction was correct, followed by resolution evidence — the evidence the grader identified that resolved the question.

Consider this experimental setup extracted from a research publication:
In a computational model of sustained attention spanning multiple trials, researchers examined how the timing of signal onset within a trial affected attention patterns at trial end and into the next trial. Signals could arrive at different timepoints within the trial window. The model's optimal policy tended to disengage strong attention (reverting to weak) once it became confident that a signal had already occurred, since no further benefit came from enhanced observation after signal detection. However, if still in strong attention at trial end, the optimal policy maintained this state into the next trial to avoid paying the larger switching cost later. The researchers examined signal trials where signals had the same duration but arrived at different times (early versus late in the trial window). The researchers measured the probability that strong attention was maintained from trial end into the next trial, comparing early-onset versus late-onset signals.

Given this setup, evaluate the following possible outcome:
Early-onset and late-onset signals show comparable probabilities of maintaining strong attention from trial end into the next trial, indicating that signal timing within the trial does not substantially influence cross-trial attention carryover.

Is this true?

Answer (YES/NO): NO